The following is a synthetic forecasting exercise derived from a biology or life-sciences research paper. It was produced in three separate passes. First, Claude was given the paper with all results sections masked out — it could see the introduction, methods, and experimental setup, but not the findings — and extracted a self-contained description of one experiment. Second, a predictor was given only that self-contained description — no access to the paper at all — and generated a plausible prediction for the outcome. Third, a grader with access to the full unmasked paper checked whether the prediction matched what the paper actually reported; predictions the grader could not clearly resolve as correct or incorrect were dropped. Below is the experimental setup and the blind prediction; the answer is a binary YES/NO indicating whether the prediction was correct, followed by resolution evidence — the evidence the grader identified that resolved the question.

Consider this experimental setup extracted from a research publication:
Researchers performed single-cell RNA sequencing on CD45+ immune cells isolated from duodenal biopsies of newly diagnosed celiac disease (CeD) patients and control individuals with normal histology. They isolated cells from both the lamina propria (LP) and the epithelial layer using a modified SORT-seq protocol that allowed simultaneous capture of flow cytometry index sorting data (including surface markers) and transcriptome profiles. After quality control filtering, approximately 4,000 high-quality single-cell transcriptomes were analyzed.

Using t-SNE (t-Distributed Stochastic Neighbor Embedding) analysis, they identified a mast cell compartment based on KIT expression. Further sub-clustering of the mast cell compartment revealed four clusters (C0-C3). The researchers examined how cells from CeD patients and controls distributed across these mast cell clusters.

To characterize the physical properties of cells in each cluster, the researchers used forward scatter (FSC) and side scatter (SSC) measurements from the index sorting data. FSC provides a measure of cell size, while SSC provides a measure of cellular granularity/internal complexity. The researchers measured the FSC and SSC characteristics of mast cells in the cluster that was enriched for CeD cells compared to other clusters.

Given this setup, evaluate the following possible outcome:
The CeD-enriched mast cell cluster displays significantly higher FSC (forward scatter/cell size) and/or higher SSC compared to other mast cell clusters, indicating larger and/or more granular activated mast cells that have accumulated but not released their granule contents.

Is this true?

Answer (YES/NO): NO